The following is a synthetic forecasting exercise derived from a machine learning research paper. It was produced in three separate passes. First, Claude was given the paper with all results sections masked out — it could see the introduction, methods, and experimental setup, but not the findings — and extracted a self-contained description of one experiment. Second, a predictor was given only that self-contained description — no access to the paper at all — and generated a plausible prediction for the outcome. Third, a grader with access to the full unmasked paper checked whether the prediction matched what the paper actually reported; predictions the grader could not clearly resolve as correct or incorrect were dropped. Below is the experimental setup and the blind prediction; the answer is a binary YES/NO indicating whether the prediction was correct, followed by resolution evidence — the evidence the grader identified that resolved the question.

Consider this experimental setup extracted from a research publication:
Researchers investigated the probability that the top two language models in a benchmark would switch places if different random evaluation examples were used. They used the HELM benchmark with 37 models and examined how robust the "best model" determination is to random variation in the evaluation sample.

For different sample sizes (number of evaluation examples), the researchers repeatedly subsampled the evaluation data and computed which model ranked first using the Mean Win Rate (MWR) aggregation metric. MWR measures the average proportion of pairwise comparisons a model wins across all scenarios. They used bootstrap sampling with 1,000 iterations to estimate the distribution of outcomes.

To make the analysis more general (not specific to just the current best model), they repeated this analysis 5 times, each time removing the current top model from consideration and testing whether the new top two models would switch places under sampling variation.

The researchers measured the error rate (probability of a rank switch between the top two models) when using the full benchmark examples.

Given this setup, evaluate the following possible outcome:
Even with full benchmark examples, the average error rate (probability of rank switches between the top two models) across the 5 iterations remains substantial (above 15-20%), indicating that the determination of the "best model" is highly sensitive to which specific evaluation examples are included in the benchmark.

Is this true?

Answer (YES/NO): YES